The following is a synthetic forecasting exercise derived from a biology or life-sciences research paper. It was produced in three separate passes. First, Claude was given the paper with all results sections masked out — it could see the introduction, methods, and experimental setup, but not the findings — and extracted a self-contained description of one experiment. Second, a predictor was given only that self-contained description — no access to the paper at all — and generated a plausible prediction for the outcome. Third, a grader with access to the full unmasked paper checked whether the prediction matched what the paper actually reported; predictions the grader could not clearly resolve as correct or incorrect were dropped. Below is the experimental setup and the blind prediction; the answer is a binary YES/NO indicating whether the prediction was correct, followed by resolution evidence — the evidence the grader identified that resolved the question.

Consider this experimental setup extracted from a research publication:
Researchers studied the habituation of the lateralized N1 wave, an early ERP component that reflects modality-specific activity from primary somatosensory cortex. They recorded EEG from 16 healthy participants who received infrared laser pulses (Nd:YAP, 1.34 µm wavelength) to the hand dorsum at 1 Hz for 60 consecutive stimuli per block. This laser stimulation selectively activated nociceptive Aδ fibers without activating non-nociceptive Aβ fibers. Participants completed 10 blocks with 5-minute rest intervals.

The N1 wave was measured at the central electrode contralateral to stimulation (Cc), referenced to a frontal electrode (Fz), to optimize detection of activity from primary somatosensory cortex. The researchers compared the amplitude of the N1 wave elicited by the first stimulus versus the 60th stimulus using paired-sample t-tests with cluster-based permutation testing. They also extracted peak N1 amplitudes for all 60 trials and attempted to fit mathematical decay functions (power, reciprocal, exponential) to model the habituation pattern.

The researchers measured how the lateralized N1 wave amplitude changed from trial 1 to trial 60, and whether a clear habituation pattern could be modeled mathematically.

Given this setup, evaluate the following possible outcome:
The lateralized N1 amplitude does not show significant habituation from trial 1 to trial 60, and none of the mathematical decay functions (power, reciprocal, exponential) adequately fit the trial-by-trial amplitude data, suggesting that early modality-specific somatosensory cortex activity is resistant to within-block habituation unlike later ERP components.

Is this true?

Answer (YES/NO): YES